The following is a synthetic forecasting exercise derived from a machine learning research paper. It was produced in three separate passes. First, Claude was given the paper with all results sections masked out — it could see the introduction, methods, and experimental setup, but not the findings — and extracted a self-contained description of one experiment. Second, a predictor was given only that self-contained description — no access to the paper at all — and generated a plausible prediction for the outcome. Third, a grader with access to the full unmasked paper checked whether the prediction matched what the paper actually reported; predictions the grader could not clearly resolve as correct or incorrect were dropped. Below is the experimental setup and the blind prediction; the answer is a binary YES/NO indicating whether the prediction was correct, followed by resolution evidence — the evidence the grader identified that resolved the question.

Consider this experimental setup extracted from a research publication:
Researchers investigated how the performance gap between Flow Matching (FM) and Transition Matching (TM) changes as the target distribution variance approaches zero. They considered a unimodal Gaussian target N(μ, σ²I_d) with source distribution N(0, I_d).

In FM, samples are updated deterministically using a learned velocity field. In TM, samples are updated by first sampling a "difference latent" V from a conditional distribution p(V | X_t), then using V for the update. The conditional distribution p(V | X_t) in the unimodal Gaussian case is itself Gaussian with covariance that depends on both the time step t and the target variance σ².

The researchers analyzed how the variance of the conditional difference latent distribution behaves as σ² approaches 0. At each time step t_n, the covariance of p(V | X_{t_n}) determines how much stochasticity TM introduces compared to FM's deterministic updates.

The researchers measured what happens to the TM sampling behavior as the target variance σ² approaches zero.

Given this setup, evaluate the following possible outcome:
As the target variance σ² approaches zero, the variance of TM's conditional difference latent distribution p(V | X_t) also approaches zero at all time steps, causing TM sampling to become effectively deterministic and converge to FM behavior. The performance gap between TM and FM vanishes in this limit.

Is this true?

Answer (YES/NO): YES